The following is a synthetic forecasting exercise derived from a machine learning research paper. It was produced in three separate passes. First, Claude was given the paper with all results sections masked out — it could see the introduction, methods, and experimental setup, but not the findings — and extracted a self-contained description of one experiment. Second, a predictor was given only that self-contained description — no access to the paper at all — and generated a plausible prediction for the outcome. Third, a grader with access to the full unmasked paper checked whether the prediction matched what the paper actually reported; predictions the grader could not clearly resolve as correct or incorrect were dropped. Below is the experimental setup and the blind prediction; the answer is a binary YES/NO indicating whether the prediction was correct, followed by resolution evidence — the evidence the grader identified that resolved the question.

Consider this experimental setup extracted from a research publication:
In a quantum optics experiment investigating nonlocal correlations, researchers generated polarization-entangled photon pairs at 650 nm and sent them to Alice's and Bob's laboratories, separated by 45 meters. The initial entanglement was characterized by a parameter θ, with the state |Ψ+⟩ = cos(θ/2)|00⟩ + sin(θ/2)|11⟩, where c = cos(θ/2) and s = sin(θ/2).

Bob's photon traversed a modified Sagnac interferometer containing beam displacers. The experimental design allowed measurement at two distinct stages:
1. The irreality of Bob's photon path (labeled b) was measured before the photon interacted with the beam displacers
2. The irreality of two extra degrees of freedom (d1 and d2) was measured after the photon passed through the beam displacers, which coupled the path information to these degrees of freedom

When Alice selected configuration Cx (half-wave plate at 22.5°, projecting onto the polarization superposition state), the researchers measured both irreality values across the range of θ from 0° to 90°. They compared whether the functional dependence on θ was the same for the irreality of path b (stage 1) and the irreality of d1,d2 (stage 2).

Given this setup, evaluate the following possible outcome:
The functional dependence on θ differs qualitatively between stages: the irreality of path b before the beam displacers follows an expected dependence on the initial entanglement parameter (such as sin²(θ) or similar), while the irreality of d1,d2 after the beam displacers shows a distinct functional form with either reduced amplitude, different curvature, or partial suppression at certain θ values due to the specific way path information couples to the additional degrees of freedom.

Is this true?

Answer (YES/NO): NO